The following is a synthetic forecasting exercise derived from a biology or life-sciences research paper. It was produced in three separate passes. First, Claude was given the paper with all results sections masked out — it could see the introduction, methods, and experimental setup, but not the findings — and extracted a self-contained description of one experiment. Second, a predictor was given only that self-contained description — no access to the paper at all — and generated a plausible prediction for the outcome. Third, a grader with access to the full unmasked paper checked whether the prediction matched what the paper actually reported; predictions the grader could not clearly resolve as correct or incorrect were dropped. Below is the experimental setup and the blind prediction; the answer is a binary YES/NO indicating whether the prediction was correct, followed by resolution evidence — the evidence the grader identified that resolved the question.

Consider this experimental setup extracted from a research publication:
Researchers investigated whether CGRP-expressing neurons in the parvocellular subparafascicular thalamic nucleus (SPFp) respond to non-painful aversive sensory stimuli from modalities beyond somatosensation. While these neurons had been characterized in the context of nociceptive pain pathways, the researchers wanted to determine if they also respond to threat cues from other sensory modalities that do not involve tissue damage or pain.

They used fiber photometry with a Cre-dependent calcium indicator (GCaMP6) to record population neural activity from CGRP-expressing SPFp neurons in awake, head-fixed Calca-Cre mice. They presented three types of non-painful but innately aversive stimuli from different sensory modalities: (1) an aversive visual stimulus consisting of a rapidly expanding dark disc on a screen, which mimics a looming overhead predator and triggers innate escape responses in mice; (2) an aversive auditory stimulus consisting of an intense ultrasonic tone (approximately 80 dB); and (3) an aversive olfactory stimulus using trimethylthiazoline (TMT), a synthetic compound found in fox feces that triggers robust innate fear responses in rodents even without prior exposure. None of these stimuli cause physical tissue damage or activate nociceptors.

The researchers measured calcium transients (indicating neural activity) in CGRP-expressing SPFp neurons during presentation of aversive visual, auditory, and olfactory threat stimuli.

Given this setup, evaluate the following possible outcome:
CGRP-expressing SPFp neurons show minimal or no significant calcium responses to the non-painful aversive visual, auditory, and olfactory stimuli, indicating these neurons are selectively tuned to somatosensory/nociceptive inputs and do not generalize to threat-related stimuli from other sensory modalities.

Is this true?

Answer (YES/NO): NO